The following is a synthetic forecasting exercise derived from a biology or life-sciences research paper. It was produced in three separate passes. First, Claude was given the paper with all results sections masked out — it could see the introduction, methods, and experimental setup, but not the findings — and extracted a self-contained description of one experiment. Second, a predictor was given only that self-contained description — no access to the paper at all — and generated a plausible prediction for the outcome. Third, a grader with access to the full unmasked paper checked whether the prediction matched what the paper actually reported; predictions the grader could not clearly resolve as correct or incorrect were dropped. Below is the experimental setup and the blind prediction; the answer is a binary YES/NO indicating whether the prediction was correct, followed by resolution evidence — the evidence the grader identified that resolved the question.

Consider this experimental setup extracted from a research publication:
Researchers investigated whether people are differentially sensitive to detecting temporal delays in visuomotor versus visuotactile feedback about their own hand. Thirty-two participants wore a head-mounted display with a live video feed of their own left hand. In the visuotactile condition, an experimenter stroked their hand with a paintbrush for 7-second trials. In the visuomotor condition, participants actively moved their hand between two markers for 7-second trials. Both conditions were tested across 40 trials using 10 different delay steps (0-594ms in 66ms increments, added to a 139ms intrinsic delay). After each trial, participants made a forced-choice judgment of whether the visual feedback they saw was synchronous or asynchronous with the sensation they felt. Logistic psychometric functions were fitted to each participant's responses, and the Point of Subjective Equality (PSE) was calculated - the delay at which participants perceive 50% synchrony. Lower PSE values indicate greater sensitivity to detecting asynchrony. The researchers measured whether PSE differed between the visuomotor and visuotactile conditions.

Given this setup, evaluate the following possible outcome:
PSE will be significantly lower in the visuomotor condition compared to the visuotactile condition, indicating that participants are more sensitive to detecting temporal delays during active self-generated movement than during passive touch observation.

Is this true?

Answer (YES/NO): NO